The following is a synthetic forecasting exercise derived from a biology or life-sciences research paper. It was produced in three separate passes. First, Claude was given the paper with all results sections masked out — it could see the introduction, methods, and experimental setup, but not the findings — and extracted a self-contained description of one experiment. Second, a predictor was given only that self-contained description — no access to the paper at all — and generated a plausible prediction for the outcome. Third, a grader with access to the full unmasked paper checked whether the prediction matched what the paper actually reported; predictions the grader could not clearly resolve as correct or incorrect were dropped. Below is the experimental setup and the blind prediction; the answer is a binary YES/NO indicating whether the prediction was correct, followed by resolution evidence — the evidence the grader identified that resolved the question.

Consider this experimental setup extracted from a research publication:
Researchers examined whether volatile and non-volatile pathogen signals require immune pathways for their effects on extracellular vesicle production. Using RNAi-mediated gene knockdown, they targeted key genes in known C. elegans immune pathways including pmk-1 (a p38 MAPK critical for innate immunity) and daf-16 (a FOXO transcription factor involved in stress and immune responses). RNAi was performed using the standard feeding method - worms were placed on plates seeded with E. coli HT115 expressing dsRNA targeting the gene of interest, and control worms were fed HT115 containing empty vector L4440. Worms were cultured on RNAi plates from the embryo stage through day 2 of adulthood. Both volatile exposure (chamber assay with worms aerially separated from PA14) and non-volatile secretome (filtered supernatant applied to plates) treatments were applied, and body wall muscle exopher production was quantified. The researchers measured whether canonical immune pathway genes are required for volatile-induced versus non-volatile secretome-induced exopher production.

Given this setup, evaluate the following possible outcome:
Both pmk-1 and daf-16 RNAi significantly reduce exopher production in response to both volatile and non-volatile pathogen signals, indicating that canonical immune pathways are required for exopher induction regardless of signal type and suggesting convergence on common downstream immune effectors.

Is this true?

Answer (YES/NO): NO